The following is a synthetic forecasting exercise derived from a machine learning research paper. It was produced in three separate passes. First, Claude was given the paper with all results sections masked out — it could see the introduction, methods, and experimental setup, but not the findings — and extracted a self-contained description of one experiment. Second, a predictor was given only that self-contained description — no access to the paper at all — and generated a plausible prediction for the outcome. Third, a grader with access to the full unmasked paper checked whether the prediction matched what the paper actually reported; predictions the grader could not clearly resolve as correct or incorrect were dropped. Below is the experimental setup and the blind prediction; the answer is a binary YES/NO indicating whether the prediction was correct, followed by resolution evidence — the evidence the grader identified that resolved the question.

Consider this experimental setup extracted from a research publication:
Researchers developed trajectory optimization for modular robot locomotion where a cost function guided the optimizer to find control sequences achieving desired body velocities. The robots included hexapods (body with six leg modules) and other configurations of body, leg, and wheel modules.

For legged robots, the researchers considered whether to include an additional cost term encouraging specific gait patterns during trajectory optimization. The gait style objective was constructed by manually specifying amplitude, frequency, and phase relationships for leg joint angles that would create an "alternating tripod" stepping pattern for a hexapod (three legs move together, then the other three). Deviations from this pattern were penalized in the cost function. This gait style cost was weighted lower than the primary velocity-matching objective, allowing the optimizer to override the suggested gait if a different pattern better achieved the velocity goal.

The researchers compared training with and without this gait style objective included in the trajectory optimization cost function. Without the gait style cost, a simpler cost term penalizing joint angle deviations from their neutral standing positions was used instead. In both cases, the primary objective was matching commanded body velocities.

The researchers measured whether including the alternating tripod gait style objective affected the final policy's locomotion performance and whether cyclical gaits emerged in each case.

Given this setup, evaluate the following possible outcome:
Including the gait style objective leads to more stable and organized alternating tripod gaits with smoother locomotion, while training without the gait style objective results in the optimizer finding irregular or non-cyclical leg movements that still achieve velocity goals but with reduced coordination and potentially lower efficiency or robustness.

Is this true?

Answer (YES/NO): NO